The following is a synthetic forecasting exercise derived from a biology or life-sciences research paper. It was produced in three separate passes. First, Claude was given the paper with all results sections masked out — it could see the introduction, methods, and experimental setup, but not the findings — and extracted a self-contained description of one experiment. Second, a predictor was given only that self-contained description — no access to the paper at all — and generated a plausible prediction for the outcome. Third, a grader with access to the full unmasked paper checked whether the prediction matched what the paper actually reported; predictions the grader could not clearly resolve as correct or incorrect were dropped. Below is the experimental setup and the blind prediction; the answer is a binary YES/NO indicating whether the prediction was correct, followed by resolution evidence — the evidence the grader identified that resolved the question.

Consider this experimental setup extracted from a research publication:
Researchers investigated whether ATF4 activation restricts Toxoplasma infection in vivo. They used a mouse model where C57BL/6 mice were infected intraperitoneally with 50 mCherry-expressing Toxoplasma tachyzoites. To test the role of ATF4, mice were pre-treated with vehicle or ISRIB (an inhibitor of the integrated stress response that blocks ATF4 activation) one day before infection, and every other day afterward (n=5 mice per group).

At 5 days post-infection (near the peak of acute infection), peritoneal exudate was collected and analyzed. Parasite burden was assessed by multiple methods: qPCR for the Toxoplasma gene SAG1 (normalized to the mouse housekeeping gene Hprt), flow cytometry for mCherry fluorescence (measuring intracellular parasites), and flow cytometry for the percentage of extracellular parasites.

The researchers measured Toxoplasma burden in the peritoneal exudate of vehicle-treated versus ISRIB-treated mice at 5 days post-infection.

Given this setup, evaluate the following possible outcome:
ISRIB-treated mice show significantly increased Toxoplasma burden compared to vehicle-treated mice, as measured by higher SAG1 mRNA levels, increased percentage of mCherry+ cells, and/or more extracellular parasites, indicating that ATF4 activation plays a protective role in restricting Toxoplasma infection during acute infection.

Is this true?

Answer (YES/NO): YES